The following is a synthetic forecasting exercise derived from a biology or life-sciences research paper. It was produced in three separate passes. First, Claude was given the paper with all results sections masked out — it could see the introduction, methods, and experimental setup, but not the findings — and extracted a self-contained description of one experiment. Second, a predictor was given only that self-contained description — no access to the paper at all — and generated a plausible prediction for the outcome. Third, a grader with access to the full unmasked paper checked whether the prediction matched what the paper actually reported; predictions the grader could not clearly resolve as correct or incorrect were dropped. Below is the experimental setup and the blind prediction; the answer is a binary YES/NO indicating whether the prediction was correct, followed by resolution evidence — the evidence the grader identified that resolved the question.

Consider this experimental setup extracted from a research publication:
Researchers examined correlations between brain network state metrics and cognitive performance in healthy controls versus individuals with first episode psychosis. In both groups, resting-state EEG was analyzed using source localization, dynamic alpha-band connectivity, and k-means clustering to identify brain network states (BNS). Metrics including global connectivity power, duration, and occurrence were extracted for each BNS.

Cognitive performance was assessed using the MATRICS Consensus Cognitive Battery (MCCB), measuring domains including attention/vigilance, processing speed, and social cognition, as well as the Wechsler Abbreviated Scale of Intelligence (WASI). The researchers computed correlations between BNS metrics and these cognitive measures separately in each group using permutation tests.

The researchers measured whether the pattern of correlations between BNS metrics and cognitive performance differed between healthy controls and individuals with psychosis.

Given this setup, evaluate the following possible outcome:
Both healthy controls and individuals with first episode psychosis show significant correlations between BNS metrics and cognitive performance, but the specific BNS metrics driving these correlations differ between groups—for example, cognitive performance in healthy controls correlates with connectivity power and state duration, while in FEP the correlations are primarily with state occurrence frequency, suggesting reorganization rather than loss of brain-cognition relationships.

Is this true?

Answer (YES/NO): NO